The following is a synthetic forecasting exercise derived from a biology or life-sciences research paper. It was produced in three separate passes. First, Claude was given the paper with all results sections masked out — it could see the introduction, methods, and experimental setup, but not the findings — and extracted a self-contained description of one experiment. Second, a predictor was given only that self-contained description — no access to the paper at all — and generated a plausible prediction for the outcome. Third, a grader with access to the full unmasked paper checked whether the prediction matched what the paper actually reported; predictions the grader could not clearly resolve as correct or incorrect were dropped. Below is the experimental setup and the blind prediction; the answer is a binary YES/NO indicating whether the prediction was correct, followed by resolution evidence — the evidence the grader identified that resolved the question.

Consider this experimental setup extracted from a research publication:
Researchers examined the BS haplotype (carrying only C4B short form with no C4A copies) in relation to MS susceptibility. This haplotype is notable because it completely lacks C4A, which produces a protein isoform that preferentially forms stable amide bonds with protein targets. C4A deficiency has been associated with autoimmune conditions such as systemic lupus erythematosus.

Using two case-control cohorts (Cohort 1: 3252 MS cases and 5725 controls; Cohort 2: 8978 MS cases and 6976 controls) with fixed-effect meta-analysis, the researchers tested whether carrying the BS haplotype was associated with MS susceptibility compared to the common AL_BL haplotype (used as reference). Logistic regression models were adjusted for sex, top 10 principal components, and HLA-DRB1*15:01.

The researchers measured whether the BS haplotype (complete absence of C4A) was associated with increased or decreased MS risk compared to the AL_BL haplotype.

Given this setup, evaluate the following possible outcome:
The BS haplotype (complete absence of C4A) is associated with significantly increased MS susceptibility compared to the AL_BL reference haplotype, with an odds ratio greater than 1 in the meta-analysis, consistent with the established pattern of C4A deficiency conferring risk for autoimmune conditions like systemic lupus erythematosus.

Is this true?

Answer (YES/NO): YES